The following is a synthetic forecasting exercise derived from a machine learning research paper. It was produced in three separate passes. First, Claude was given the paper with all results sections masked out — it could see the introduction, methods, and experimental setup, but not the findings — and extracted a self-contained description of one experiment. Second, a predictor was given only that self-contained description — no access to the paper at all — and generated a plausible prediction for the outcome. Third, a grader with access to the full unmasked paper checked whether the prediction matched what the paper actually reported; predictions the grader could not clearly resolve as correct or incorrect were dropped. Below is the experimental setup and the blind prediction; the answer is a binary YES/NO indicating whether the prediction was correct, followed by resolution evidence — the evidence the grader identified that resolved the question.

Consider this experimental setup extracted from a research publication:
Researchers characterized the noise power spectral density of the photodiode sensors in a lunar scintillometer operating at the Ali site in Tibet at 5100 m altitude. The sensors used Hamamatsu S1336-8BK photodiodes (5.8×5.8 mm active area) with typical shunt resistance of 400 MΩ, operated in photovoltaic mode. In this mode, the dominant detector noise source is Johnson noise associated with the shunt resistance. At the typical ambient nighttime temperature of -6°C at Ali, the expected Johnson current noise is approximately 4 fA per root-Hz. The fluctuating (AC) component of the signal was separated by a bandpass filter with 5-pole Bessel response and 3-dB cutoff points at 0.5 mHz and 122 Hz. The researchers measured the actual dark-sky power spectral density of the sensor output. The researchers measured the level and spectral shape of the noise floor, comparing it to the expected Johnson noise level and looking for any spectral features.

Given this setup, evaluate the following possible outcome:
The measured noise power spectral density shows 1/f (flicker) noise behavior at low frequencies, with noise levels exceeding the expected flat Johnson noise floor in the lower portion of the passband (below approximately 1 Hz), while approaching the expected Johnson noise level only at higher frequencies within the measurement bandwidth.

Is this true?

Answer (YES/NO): NO